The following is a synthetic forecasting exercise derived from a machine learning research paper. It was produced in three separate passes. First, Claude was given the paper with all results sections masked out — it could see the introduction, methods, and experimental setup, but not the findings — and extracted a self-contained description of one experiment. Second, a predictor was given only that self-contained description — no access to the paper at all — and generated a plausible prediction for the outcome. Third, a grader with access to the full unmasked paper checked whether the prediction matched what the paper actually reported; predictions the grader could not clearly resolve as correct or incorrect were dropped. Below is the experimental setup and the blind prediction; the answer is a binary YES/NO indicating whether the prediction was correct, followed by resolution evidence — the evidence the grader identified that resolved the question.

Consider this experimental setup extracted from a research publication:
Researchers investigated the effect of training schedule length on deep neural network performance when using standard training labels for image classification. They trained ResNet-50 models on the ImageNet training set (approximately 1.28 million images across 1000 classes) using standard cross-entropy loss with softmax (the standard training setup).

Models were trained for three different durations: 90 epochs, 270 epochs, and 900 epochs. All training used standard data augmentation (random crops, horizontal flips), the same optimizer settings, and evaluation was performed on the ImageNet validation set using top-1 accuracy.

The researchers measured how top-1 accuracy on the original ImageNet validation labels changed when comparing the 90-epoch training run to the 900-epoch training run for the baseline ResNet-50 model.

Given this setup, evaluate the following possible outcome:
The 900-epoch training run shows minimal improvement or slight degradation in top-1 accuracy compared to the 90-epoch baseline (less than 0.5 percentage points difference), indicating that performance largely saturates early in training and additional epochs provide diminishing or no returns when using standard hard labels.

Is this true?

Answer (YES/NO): YES